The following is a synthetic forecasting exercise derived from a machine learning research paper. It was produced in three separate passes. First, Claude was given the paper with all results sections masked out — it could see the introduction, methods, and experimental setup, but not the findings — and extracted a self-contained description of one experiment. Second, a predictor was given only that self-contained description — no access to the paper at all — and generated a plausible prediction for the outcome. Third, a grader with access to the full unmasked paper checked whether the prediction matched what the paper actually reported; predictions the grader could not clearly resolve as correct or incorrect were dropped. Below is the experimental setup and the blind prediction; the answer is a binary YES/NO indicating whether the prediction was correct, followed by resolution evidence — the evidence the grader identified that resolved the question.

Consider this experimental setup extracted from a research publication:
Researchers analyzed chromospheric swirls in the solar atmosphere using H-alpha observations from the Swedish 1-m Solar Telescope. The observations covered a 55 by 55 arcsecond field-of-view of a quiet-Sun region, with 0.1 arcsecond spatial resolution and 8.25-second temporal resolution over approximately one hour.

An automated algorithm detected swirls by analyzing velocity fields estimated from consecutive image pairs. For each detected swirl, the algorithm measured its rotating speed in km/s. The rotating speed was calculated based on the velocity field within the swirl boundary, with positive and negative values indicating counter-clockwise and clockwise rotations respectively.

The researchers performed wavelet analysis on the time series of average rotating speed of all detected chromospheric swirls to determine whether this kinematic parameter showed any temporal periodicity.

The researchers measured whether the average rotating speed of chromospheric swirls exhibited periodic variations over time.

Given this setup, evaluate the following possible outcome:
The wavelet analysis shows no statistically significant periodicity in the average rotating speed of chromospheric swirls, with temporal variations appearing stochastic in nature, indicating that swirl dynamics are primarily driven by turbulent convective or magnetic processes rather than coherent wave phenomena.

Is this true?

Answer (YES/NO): NO